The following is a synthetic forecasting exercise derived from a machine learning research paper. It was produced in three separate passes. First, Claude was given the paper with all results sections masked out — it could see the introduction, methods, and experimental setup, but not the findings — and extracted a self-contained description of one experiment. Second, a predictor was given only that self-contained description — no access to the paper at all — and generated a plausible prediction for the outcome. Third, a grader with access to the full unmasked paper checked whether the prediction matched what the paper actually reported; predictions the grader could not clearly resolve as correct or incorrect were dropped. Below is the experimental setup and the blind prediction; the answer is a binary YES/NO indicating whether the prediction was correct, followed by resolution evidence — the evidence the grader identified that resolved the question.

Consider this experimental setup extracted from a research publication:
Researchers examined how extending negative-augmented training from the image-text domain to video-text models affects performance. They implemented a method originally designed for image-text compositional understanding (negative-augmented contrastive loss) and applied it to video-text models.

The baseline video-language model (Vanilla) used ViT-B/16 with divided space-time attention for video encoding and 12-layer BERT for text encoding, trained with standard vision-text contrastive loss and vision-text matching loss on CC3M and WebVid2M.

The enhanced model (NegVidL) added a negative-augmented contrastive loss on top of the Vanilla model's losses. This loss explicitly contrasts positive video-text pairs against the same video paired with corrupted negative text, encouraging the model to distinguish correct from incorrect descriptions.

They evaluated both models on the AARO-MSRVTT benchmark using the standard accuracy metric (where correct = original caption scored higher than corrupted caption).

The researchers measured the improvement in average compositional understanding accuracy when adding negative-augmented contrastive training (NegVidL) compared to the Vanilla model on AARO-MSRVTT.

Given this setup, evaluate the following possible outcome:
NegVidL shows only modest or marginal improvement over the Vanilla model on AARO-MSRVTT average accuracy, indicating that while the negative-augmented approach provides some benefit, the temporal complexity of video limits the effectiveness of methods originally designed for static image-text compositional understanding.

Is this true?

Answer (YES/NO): YES